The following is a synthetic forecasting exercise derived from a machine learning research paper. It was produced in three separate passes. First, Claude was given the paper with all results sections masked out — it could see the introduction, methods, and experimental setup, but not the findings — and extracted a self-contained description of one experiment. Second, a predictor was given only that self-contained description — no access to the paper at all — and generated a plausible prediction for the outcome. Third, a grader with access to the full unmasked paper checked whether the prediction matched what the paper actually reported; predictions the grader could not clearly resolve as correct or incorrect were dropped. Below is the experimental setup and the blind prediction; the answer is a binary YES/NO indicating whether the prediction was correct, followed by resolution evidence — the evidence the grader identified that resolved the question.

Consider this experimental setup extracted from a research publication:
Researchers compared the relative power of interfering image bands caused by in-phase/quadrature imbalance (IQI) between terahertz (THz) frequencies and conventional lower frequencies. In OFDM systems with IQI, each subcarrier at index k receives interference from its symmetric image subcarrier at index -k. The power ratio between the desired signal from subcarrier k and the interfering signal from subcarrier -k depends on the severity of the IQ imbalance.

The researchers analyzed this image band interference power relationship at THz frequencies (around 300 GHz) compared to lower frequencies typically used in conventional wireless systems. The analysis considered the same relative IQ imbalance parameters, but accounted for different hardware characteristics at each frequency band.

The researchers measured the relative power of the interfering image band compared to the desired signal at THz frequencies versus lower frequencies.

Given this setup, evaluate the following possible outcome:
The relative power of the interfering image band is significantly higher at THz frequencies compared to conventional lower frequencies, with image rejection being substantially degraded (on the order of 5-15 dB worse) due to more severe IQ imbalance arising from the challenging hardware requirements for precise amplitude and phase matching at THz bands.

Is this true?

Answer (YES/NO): YES